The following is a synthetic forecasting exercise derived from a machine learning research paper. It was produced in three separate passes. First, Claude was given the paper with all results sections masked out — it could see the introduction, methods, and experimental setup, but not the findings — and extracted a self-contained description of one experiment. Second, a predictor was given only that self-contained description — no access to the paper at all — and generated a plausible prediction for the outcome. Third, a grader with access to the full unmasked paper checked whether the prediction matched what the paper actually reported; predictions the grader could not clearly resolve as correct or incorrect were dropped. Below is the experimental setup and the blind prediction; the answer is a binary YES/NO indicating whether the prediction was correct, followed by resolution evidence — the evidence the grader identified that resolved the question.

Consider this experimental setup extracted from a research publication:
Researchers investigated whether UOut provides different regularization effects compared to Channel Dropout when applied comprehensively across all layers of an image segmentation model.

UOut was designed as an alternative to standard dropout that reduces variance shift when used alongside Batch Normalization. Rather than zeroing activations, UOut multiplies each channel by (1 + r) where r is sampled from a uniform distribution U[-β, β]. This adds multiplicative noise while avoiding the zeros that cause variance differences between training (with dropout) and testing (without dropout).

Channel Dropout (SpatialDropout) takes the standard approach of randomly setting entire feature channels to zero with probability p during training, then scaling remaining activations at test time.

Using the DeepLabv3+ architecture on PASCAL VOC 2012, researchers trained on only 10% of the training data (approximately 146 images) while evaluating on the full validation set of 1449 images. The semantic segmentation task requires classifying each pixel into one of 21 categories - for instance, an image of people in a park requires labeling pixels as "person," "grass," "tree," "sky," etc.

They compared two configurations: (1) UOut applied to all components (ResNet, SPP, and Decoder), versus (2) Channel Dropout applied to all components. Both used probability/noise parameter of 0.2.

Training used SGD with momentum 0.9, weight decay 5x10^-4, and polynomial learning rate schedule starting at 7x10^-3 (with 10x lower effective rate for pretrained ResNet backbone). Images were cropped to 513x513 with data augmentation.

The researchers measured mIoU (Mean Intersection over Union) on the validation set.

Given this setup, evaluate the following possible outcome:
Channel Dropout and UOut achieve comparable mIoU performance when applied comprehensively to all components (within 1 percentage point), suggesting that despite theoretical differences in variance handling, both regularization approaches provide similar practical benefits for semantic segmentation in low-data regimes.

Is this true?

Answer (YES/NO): NO